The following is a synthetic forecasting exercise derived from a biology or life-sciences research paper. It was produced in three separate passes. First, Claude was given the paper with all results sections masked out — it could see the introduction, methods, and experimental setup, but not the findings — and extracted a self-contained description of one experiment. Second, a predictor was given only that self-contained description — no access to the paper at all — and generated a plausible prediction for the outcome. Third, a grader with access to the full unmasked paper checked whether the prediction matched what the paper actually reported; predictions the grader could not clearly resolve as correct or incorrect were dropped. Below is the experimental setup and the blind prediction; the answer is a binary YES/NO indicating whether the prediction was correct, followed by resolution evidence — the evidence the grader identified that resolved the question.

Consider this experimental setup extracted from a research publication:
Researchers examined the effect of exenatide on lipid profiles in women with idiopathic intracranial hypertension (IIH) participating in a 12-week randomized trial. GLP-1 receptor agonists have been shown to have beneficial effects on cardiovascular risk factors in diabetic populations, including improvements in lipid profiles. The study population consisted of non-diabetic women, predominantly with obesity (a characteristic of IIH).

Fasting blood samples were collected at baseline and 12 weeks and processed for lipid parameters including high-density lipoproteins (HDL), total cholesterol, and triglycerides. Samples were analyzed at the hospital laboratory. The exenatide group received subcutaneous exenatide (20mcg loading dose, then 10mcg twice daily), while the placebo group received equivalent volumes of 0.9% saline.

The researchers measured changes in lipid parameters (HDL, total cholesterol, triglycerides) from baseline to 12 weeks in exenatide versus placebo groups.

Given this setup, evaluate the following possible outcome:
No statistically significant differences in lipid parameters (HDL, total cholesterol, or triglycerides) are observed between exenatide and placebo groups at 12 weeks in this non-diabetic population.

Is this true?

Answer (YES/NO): YES